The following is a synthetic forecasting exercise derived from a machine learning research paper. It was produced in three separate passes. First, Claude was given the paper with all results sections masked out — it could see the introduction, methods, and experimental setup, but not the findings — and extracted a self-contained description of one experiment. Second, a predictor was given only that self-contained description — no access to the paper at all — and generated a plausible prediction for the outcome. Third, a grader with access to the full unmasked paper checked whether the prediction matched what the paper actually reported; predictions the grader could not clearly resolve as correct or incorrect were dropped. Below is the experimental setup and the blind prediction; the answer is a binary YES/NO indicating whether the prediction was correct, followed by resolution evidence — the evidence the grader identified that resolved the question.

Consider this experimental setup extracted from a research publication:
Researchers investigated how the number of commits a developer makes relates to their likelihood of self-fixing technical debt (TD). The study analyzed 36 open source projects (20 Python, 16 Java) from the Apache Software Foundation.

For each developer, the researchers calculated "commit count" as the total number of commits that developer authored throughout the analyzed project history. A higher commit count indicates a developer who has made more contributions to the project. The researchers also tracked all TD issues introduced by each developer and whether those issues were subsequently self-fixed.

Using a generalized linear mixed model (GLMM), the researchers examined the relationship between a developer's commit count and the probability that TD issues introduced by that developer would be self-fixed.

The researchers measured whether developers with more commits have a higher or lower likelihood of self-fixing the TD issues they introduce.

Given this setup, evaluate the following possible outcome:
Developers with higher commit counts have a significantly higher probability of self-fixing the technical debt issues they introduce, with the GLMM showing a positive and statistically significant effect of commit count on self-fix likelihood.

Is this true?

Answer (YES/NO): YES